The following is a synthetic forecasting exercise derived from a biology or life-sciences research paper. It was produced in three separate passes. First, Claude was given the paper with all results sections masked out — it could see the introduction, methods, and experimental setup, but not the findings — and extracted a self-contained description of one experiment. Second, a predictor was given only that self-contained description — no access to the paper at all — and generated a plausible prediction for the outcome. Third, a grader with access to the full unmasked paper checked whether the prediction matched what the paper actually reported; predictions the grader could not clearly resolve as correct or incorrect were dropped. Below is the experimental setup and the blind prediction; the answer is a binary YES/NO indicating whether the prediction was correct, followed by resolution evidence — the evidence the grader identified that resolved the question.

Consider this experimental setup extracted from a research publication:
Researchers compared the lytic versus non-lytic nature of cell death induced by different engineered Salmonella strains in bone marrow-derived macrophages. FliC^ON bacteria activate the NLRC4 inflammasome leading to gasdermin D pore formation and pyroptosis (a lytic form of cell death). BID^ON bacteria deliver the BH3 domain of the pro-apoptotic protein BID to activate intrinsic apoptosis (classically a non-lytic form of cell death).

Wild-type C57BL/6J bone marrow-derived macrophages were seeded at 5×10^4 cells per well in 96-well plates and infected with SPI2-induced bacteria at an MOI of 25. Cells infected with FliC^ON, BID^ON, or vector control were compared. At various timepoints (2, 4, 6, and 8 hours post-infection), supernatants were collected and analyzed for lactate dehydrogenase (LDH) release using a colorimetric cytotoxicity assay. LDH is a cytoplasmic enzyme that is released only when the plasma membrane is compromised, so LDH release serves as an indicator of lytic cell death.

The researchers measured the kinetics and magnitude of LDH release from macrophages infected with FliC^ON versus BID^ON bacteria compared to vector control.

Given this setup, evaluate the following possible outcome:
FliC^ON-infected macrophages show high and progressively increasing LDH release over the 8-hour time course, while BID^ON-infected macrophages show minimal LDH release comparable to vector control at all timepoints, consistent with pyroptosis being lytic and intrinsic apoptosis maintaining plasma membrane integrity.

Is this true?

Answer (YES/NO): NO